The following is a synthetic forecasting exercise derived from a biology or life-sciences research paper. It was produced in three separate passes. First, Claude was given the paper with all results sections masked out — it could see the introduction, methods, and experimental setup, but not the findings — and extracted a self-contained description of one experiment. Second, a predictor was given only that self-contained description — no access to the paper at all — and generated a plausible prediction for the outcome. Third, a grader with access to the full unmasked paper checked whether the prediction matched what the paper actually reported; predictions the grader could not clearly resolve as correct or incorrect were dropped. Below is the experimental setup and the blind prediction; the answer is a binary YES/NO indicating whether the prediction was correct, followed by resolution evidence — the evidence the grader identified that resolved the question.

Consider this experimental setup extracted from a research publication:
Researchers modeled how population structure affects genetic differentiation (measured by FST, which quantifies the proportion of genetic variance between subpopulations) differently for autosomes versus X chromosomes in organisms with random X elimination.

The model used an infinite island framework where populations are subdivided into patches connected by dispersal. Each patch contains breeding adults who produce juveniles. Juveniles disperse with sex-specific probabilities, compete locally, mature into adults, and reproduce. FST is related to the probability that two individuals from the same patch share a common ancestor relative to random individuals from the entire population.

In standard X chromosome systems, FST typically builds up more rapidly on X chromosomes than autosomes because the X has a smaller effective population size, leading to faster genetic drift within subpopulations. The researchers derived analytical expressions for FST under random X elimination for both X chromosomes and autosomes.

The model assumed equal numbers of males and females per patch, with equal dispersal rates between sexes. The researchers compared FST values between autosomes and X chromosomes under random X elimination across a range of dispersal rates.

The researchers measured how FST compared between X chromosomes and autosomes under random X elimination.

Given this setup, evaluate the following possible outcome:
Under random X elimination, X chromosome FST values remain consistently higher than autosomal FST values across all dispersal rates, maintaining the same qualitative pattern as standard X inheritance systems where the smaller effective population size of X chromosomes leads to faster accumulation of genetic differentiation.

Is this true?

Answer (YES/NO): YES